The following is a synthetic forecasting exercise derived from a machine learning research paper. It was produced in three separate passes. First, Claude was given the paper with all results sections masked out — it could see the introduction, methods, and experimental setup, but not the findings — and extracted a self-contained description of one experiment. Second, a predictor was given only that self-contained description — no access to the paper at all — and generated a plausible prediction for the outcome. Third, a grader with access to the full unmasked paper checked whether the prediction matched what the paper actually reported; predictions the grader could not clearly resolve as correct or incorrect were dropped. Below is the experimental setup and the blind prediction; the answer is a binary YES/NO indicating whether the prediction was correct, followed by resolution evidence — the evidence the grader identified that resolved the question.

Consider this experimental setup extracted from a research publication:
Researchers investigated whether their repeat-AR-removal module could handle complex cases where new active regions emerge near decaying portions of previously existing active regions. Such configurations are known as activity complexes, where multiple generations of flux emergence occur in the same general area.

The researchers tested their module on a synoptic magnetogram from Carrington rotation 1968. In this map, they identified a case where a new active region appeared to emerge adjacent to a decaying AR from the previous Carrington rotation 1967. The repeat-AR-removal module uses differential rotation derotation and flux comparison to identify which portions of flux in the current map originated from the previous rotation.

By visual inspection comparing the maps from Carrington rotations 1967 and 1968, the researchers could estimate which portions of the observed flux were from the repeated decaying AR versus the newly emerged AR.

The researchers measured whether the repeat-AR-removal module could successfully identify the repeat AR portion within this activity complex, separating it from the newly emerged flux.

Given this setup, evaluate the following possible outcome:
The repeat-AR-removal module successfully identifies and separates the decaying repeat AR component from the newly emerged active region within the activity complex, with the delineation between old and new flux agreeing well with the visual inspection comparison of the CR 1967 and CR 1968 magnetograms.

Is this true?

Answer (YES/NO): NO